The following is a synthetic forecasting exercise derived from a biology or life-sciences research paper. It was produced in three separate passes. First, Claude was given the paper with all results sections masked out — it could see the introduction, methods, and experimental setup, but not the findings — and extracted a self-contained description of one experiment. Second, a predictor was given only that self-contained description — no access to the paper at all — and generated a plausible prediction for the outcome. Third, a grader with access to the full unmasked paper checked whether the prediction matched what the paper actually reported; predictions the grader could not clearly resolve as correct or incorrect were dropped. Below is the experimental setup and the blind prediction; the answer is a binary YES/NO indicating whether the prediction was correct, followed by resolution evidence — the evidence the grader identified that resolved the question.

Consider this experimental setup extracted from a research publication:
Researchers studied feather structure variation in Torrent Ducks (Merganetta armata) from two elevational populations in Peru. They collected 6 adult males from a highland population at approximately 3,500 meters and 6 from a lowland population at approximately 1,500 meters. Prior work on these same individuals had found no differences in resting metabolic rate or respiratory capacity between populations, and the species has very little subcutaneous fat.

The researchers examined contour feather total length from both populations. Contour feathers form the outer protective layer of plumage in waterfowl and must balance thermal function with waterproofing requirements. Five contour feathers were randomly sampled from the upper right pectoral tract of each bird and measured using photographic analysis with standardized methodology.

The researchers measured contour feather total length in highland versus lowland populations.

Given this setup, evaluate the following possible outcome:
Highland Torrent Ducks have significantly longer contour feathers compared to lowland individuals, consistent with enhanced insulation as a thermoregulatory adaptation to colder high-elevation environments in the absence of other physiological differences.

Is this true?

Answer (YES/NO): NO